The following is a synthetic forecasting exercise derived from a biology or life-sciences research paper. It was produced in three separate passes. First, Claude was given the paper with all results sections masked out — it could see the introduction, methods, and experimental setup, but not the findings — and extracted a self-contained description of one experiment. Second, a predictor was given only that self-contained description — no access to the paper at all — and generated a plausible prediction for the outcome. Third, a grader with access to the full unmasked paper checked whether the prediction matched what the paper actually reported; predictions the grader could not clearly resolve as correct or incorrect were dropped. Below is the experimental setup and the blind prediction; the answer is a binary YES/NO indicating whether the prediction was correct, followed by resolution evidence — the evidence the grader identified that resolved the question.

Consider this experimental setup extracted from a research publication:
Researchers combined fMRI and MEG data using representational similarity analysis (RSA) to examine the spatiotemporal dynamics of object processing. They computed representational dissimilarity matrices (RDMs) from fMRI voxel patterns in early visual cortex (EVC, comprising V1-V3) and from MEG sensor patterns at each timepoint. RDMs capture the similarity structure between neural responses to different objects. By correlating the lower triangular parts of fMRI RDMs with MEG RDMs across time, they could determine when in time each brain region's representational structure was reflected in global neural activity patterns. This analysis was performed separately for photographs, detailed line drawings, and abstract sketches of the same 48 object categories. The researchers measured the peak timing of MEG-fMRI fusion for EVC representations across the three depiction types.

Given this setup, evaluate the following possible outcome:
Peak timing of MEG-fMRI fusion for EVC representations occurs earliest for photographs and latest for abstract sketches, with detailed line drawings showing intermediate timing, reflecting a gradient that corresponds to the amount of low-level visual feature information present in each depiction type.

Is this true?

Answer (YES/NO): NO